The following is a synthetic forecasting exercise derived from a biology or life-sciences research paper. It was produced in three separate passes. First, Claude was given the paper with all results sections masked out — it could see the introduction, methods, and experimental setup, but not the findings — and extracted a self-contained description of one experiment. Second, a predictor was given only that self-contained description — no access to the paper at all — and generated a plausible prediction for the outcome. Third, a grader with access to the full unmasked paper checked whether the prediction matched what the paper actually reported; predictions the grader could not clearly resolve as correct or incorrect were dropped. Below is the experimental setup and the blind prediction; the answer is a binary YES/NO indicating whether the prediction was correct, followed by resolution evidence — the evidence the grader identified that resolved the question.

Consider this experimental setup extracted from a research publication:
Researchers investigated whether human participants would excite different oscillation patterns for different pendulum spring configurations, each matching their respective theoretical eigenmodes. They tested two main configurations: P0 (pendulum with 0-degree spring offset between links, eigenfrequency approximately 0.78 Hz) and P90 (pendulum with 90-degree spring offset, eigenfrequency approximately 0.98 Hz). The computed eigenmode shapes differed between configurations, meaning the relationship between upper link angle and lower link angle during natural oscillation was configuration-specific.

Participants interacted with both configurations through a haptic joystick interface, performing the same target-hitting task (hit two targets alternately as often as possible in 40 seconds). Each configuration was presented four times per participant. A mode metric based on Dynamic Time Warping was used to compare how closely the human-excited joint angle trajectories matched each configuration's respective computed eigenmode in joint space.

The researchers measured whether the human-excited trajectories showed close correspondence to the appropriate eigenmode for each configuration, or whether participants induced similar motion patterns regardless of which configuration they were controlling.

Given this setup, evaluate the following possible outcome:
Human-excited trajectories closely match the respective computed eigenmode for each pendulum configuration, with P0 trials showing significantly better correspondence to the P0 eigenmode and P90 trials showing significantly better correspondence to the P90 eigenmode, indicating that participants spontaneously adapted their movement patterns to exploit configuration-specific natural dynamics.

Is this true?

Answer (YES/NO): YES